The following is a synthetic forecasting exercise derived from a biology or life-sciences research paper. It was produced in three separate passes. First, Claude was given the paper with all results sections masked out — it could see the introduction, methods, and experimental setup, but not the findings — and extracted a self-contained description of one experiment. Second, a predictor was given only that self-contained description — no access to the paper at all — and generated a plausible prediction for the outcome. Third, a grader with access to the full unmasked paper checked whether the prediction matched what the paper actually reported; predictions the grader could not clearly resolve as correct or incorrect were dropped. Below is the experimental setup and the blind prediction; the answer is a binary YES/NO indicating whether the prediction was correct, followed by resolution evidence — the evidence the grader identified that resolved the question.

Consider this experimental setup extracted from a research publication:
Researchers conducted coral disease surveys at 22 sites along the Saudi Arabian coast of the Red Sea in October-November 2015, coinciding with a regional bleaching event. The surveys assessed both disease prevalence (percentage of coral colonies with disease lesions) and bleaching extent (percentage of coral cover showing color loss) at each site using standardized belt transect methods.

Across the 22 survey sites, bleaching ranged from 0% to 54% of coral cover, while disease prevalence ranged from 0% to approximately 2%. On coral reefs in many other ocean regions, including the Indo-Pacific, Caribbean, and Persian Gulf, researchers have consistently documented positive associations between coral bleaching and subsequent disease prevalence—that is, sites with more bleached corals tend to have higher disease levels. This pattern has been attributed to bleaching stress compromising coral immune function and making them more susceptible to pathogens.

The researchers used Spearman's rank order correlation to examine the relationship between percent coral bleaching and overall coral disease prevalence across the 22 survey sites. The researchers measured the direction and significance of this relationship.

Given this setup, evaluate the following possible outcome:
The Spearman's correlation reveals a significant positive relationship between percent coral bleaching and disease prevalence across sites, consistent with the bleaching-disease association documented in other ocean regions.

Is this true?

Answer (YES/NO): NO